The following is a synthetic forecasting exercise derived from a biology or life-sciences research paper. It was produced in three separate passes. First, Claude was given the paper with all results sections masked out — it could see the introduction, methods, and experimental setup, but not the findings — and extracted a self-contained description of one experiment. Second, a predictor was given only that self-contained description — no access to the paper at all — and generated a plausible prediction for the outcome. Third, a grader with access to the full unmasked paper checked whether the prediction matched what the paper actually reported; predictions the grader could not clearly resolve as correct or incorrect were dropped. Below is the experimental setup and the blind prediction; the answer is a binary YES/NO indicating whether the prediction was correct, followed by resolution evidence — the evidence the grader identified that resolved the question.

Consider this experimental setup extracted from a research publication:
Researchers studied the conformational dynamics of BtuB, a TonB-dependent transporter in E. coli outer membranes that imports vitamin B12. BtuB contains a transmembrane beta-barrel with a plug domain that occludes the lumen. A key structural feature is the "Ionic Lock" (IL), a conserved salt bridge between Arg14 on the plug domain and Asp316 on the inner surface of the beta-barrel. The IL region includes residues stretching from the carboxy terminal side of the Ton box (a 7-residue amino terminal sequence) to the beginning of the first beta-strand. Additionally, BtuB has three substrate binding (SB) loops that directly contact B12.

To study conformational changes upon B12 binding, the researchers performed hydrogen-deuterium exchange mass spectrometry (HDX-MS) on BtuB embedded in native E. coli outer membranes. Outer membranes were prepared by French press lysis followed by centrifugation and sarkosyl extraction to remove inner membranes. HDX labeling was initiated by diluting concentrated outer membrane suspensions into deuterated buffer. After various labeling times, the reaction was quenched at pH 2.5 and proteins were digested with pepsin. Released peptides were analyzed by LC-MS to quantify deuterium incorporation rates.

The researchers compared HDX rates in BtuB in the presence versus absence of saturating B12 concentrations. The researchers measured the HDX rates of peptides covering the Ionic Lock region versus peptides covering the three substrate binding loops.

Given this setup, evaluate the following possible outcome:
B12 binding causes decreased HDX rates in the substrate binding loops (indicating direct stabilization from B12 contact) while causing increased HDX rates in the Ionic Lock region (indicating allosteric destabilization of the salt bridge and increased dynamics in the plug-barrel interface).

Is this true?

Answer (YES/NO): YES